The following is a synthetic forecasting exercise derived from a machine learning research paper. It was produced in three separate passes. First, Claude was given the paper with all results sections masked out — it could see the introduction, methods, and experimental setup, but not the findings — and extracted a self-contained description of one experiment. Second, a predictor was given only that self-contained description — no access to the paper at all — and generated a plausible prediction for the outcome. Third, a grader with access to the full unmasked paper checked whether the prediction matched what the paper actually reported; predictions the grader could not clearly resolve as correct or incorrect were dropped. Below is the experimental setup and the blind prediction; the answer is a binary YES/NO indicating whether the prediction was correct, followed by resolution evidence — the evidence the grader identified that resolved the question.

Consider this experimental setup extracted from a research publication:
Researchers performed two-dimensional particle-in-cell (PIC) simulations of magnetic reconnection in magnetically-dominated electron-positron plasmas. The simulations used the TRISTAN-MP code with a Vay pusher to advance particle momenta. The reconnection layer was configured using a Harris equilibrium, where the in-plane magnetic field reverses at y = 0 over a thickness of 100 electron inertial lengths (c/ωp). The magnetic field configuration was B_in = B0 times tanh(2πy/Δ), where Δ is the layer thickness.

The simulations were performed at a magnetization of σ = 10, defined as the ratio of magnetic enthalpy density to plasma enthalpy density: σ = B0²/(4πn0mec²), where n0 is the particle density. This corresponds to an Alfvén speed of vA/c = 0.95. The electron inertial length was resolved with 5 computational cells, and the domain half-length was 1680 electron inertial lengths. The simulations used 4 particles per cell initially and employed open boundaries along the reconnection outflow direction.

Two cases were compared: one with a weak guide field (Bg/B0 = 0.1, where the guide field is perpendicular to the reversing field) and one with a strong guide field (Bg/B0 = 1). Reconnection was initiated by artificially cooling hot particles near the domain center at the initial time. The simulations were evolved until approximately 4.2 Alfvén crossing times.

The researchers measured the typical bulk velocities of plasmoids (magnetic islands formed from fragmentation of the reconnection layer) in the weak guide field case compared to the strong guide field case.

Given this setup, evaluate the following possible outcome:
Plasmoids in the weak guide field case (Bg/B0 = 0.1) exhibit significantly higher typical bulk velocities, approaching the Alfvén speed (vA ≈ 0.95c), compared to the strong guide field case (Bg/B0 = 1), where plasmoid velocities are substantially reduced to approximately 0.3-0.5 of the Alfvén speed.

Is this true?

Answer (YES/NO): NO